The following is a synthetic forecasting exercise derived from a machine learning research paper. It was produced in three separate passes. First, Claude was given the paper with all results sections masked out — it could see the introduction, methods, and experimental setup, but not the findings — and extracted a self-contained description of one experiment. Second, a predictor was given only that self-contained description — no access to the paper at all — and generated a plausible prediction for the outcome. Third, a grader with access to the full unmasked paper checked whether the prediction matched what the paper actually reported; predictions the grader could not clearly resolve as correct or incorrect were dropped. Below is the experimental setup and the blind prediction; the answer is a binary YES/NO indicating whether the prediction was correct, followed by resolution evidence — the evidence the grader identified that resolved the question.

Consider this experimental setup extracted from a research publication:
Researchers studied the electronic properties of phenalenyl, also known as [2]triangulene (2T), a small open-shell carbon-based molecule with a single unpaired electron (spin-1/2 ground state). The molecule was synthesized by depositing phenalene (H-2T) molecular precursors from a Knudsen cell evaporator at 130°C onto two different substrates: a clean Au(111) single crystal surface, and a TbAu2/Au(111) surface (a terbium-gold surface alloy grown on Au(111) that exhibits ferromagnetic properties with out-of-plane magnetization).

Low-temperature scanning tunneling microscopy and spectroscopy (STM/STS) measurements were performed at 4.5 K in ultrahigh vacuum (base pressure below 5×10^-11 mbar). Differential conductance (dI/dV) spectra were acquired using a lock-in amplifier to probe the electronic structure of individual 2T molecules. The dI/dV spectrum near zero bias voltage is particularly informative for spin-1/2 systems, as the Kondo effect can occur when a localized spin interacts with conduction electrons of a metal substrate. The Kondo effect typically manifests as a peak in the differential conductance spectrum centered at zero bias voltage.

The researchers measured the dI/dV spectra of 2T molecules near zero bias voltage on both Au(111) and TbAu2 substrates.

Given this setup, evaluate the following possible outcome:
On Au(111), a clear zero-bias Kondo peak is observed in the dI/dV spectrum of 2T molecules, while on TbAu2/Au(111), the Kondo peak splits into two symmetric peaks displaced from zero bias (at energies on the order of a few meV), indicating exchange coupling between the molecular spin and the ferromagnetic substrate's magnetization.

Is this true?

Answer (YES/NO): YES